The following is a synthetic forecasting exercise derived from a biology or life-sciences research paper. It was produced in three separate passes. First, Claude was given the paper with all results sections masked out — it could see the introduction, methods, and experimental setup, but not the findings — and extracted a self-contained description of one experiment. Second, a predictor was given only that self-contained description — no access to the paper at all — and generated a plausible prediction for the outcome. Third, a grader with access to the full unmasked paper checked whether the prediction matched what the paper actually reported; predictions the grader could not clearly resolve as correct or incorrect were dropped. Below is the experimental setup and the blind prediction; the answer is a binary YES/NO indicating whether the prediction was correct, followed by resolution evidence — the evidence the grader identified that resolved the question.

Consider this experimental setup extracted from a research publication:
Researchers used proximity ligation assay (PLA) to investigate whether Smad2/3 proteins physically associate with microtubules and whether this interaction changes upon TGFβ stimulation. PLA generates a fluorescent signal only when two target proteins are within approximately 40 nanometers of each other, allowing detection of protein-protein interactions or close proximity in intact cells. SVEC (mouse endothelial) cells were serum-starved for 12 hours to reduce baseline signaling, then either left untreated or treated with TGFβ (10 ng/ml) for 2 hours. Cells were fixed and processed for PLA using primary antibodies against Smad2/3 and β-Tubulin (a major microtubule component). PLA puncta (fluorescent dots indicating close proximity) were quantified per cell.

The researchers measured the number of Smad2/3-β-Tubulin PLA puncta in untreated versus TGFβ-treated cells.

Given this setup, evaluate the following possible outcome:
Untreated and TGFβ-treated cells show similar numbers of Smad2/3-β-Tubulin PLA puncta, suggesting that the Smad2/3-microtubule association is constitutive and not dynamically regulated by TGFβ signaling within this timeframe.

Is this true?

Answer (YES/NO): NO